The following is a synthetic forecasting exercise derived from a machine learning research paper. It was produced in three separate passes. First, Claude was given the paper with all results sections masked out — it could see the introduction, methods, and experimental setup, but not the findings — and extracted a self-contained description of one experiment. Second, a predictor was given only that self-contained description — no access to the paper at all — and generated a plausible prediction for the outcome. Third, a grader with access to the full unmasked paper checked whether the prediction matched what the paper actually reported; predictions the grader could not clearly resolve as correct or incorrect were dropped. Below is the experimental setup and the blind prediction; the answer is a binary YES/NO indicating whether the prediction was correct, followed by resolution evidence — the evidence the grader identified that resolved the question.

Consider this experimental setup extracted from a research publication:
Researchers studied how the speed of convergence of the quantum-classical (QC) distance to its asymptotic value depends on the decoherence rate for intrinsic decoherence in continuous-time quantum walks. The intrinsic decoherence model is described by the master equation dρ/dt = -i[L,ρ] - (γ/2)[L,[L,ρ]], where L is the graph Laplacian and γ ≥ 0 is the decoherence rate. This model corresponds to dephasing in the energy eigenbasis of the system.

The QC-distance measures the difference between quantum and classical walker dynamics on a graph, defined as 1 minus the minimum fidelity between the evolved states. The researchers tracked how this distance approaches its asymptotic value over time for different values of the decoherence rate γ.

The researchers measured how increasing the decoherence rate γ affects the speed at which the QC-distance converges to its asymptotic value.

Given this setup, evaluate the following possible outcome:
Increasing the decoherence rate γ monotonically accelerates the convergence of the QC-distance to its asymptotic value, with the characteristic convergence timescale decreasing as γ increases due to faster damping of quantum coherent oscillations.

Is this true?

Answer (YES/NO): YES